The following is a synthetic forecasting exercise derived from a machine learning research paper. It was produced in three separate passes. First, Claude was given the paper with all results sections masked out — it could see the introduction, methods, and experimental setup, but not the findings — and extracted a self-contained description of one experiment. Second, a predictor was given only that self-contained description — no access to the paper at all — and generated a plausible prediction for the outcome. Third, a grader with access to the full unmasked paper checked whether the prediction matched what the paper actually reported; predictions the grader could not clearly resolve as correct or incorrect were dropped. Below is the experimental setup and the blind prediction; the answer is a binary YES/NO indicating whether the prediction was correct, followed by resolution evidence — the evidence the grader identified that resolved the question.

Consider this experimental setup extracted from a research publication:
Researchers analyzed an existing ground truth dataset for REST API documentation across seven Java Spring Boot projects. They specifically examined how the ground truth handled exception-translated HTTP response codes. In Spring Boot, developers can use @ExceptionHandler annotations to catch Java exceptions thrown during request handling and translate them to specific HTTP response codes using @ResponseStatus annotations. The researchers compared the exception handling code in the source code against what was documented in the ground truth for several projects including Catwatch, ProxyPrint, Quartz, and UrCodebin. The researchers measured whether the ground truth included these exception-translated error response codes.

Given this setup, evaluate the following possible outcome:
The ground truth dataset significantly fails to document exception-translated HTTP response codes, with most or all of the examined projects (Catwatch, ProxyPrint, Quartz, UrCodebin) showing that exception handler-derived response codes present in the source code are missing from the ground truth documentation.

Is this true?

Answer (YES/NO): YES